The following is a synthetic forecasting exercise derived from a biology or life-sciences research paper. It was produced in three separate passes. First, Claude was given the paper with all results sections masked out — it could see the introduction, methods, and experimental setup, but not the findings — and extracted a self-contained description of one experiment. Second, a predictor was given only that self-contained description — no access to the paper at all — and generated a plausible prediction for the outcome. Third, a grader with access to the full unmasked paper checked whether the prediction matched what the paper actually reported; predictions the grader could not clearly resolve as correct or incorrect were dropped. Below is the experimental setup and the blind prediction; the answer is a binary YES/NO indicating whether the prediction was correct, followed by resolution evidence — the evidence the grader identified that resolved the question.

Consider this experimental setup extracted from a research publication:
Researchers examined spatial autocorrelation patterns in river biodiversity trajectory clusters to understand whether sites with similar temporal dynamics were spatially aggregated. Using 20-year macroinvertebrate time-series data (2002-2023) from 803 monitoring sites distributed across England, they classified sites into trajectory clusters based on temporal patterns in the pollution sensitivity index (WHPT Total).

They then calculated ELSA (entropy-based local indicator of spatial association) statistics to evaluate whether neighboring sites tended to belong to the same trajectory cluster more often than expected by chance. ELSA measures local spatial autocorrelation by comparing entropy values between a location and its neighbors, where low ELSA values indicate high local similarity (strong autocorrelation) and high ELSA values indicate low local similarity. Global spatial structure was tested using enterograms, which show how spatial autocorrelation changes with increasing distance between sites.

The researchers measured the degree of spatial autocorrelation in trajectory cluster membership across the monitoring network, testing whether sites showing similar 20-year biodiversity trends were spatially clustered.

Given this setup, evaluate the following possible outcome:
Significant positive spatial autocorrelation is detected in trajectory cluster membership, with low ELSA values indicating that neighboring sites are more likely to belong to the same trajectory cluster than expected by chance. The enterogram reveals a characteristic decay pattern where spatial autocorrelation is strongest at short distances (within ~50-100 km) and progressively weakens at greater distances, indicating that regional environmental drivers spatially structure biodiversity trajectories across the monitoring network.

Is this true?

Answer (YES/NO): NO